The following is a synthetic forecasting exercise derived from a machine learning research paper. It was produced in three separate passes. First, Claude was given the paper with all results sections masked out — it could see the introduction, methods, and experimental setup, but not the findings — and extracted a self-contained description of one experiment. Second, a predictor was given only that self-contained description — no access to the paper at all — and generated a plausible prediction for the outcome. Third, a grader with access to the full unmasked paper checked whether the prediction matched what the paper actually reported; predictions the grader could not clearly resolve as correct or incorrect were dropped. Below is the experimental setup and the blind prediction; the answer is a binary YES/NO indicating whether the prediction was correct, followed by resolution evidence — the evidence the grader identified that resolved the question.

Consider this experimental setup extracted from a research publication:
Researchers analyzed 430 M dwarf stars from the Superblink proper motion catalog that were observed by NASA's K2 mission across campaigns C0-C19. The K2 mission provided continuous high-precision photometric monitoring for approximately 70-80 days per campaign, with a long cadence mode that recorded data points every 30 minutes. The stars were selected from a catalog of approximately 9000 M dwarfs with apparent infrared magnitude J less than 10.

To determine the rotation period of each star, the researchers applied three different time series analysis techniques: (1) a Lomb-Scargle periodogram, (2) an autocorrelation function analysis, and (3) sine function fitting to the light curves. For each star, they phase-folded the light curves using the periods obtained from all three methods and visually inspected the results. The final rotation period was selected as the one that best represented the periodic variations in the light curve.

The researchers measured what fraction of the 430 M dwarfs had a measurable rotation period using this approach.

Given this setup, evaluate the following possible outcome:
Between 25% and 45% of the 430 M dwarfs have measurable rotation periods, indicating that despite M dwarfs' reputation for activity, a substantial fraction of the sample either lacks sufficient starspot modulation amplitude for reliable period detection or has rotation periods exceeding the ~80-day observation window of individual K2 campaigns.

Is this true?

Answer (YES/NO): NO